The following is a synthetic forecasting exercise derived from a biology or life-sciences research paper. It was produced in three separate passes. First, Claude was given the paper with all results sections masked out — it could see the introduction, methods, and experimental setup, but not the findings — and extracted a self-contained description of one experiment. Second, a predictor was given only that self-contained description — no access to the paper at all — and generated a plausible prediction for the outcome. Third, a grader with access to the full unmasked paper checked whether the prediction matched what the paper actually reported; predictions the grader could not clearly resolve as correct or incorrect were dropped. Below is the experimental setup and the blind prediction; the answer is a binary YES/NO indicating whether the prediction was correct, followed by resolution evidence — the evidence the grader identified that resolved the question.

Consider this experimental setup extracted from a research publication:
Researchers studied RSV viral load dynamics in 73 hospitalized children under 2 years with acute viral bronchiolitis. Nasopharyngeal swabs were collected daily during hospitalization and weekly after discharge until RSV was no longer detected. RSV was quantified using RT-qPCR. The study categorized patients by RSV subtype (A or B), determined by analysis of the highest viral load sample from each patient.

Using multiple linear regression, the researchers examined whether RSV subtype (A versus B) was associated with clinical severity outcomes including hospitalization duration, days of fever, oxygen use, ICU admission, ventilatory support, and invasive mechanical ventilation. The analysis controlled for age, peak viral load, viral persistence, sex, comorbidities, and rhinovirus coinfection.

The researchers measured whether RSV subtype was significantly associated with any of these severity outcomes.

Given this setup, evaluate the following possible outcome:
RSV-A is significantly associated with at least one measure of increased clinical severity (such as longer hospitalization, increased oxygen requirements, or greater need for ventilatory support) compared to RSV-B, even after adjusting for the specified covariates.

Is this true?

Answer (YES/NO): NO